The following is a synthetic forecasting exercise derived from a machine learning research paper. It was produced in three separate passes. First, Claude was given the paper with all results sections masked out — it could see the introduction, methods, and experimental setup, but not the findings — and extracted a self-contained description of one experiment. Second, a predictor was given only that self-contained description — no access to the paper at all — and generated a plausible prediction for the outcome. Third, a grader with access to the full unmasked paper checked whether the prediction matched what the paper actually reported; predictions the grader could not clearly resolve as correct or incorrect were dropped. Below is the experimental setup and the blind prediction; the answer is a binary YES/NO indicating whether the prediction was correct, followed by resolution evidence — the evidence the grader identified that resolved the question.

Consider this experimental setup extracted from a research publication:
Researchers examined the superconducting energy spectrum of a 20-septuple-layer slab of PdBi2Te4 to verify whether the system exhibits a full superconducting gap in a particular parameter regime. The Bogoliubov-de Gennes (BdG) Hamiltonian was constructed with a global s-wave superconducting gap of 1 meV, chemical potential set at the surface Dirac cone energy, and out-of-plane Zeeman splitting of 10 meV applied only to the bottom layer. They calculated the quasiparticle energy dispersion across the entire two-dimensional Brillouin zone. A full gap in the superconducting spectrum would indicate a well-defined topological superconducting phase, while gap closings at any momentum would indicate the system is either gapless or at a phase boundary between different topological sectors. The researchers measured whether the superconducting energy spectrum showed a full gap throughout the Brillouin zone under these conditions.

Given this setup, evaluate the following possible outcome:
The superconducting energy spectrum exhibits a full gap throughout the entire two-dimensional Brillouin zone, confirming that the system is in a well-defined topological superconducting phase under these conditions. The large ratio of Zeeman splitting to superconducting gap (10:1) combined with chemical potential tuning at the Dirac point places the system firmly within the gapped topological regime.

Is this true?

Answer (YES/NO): YES